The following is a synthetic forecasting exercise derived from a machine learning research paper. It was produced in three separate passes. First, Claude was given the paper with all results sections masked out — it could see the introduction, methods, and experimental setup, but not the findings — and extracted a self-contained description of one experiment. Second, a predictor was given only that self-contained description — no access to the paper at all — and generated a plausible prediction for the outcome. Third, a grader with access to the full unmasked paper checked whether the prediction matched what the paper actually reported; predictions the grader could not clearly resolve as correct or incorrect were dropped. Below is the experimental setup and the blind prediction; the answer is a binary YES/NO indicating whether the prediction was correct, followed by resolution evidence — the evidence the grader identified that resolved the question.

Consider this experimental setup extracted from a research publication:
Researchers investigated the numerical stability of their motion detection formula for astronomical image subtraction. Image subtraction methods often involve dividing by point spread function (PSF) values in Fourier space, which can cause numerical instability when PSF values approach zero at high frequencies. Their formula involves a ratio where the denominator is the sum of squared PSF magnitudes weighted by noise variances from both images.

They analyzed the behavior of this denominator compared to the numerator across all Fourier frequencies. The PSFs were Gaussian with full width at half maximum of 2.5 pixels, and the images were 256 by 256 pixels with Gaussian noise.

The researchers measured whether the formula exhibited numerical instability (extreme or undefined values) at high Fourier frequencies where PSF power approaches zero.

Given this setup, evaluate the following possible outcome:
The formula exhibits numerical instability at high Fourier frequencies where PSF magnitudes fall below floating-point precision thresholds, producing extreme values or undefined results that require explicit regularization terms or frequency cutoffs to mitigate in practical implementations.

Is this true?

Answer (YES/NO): NO